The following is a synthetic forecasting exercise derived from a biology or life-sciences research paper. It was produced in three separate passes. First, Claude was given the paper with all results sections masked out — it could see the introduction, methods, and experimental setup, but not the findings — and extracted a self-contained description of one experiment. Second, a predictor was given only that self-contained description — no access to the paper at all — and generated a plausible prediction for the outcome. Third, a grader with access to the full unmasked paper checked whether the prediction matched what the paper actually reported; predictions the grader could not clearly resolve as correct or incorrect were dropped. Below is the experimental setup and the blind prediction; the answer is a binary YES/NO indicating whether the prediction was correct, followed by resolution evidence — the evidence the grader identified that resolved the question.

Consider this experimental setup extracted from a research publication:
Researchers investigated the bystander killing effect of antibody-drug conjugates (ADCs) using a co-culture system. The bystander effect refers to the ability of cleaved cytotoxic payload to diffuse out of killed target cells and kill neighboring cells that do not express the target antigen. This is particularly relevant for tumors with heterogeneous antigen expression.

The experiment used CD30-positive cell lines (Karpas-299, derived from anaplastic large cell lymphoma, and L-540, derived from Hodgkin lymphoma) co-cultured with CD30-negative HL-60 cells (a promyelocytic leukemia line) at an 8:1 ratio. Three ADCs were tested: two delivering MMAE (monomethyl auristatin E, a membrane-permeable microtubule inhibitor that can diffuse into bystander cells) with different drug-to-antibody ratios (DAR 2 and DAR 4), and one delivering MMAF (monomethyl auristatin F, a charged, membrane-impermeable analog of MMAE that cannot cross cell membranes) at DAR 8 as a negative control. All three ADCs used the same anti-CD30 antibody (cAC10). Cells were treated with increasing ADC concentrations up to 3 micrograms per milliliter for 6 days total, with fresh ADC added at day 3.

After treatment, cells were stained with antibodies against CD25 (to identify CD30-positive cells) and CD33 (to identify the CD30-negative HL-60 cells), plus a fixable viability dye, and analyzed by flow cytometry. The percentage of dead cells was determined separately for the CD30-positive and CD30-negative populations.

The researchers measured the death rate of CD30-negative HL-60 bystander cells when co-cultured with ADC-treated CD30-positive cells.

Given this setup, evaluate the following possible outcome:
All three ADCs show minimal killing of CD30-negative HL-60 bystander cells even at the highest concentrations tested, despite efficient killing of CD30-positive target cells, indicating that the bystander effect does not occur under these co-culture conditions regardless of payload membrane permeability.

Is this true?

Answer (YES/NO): NO